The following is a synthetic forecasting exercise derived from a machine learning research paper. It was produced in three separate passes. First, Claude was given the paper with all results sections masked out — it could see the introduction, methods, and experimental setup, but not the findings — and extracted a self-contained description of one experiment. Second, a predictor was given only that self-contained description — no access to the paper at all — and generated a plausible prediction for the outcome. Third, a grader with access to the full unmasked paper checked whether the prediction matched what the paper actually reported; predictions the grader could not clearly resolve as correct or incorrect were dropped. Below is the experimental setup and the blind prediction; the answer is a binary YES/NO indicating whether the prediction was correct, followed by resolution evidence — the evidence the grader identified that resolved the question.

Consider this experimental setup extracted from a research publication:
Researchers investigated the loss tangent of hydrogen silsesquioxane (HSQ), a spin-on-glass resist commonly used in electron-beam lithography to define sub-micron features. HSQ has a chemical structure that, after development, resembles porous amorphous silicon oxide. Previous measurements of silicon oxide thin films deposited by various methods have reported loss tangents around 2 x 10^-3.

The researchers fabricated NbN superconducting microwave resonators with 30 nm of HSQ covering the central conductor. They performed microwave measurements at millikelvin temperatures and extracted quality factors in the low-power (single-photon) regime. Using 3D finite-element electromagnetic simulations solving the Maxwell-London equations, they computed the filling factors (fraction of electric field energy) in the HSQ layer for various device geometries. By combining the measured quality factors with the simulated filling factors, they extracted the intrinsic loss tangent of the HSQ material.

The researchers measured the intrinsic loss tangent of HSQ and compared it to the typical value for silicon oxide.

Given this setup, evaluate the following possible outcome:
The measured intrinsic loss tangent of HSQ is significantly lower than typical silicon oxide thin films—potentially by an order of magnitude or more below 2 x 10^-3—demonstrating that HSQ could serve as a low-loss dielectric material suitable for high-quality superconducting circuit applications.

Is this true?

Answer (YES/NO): NO